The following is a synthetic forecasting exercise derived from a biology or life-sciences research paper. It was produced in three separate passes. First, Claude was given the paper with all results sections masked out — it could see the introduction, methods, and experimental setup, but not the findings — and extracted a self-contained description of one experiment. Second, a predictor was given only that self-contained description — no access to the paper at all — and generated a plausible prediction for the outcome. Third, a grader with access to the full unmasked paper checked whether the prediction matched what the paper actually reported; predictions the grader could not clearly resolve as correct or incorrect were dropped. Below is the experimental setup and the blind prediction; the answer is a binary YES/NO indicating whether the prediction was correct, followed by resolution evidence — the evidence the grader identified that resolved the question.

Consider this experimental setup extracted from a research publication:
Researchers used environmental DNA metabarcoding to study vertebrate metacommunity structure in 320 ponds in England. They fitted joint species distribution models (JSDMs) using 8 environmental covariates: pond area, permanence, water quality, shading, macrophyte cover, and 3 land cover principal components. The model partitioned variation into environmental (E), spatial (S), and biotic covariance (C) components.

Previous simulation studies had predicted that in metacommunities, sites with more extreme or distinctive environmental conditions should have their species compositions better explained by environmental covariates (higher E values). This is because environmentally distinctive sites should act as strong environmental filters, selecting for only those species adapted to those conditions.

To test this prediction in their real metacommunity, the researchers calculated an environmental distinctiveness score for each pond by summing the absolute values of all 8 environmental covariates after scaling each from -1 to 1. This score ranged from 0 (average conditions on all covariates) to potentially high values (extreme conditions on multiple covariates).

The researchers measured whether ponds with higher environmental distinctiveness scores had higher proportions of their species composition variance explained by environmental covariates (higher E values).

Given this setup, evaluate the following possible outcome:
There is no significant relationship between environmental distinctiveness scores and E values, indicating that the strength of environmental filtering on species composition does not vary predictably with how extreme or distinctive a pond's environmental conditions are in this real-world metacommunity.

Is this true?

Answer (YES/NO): YES